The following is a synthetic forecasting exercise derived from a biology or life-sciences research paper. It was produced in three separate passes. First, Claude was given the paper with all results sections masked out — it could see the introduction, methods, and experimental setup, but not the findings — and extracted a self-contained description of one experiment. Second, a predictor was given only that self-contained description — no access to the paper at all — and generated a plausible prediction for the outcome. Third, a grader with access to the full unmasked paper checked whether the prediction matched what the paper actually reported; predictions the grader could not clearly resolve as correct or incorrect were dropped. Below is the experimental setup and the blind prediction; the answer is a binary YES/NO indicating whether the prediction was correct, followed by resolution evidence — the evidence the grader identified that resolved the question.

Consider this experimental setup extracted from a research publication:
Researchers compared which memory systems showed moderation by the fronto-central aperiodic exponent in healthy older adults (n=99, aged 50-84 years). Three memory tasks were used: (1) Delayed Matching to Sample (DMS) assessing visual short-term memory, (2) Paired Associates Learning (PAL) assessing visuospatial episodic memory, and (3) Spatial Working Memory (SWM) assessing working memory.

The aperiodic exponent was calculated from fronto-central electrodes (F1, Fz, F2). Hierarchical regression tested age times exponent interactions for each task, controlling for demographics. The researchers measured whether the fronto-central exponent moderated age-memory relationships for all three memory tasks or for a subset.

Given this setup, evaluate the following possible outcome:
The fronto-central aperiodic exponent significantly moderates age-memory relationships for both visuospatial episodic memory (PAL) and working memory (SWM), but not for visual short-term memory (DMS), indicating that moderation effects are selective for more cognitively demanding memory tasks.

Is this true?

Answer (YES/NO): NO